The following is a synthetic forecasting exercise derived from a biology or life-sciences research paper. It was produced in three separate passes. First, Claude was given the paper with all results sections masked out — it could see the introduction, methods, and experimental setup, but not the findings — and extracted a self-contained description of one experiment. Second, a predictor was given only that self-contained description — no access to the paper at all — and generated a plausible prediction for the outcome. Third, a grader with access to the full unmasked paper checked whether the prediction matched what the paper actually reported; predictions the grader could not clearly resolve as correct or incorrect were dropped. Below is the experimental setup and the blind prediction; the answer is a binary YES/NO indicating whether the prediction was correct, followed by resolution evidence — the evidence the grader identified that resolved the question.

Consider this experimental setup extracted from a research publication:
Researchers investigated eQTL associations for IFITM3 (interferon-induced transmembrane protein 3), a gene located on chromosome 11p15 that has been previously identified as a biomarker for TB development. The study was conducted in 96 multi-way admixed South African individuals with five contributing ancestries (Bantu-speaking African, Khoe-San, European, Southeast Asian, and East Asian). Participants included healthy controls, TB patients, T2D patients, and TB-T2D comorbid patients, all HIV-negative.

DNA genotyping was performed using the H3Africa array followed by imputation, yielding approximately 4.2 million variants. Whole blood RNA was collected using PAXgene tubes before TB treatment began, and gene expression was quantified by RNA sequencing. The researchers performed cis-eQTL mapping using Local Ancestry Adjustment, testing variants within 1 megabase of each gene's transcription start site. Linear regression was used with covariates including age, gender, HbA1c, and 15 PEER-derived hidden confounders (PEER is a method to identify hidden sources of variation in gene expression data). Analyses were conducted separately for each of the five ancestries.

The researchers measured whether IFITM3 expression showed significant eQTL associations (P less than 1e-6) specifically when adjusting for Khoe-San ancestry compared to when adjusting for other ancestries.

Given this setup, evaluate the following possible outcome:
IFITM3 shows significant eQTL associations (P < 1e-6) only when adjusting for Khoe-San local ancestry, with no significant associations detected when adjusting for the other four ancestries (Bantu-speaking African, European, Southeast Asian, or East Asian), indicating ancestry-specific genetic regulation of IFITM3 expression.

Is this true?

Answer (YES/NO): YES